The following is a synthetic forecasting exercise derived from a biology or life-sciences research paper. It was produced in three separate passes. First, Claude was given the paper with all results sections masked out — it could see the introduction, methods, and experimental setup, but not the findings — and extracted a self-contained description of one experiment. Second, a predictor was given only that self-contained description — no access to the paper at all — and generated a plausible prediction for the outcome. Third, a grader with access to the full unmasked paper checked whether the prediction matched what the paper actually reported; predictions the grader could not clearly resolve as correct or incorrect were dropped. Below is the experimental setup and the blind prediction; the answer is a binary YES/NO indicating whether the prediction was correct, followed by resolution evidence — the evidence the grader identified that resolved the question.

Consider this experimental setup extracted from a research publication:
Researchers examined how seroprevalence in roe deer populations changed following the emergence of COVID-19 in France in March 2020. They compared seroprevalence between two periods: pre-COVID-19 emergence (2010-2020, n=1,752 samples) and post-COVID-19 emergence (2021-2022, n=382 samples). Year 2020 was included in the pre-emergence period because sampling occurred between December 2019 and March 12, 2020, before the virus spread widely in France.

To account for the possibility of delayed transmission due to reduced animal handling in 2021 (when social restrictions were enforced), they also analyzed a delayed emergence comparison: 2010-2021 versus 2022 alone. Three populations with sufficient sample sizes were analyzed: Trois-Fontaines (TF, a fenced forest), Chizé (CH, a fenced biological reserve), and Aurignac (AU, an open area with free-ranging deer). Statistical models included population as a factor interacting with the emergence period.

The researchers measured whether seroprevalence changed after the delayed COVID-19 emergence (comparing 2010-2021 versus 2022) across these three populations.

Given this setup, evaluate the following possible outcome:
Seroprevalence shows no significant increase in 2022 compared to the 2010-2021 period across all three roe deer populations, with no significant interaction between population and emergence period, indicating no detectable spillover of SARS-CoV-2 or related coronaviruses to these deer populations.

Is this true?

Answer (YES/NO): NO